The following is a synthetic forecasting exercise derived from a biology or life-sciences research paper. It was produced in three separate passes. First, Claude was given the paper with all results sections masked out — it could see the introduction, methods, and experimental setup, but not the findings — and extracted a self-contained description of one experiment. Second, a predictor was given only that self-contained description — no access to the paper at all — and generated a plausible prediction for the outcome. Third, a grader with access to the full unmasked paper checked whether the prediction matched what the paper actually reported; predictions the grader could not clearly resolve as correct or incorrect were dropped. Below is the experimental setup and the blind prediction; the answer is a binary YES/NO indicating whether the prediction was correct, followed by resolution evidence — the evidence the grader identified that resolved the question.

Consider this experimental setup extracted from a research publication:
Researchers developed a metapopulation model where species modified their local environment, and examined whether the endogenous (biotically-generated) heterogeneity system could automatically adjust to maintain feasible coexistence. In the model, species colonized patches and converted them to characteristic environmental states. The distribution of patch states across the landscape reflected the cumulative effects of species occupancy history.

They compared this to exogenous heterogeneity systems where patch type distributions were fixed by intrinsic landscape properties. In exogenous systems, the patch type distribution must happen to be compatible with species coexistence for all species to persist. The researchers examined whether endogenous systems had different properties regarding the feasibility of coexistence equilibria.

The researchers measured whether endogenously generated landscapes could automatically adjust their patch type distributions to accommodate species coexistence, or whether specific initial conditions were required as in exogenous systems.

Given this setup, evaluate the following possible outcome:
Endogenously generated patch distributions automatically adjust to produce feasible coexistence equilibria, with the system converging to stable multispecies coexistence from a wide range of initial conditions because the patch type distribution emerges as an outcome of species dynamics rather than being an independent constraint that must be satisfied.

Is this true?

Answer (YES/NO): YES